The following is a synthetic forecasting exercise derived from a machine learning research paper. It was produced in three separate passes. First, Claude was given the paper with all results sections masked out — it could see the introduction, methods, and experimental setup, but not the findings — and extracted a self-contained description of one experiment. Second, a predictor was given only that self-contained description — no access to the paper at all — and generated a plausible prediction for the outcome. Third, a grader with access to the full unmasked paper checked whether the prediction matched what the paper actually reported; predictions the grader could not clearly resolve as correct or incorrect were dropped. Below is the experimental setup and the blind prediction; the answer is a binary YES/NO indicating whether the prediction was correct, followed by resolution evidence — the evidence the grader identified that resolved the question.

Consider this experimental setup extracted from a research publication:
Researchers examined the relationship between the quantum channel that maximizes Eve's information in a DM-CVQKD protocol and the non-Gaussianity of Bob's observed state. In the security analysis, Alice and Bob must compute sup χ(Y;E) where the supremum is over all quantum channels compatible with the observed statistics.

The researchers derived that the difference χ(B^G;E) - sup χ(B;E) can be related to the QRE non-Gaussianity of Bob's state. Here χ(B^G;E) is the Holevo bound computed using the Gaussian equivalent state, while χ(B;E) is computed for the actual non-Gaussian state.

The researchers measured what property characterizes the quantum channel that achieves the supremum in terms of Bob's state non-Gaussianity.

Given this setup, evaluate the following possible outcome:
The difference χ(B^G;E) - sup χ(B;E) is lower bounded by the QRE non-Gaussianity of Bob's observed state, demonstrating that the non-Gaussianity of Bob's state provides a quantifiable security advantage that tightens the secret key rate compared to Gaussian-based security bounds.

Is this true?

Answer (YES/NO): NO